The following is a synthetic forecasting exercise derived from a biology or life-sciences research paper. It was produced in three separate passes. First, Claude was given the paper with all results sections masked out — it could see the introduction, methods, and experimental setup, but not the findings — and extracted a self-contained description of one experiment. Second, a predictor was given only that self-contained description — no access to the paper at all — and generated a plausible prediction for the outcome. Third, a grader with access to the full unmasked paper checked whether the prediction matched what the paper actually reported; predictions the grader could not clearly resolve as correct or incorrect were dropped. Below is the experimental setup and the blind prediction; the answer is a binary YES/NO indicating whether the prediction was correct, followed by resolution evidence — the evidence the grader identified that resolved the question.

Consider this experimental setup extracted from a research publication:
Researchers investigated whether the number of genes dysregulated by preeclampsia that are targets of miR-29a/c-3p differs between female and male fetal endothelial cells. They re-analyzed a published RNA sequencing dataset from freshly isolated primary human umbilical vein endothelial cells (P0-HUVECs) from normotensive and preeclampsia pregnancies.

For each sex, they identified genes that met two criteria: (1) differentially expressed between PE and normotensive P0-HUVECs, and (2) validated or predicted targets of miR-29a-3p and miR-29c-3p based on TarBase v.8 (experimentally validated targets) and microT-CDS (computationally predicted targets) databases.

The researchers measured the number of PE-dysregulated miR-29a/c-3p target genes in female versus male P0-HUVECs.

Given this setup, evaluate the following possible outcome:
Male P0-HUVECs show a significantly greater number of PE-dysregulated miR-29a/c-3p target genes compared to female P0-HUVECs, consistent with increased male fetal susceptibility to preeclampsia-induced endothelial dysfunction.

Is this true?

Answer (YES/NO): NO